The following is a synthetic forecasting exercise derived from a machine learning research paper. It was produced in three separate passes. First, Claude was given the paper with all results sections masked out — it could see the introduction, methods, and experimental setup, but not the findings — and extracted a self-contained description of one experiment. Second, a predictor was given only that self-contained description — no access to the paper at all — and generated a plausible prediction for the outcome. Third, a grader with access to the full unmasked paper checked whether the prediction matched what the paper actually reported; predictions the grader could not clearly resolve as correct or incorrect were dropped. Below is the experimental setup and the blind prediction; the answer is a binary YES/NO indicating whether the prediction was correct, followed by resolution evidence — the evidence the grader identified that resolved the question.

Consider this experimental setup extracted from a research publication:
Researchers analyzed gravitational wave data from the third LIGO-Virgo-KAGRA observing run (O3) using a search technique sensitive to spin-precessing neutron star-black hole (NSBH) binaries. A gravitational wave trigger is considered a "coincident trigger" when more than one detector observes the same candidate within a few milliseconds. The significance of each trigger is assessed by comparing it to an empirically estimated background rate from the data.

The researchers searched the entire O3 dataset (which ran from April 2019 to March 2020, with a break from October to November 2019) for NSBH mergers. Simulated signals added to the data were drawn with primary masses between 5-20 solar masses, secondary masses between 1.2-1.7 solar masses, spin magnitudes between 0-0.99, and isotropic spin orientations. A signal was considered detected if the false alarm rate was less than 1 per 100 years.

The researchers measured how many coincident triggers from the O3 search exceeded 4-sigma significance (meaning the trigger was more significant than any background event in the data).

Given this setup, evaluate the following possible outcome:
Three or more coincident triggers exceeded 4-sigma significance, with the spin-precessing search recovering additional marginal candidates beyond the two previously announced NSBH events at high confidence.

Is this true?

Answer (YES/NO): NO